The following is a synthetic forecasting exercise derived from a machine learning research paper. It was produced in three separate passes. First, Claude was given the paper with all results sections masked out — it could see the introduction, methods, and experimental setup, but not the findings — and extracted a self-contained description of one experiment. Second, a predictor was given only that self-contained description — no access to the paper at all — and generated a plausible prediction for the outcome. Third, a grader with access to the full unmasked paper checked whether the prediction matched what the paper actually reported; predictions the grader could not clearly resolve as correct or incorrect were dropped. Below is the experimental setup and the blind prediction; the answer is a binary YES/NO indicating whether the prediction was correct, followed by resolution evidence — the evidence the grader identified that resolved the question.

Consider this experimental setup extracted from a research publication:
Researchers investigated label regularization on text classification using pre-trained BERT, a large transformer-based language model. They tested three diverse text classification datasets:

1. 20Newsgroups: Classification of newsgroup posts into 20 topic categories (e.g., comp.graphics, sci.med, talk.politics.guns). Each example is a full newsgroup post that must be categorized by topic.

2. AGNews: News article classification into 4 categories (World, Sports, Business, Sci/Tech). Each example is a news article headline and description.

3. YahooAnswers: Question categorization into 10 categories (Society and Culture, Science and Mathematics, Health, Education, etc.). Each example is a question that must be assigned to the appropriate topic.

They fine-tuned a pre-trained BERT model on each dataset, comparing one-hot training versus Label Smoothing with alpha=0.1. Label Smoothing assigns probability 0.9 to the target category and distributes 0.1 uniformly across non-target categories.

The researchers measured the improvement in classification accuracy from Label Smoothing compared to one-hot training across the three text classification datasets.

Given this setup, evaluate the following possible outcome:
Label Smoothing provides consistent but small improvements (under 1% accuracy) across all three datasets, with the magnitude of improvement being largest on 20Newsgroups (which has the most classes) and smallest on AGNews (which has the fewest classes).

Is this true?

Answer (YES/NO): NO